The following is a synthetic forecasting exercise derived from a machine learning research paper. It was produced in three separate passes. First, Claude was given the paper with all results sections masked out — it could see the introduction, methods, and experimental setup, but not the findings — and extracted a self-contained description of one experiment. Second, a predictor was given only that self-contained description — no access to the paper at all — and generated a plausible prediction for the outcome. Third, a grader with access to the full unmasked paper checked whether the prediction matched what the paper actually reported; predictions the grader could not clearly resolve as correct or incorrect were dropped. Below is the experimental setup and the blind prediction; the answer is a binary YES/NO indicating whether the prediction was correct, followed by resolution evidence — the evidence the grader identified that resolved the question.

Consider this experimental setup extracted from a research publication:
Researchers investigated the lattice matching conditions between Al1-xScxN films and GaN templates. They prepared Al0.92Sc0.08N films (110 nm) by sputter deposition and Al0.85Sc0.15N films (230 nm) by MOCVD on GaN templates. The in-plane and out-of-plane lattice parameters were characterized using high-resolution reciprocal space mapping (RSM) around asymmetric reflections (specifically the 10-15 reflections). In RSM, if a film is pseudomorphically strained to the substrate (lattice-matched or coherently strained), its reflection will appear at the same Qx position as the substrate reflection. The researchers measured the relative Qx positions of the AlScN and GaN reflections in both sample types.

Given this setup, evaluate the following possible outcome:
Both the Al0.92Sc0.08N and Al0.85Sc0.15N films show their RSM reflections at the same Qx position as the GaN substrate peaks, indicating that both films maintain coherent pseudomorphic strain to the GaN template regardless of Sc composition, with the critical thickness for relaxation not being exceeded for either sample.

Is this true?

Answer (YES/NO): YES